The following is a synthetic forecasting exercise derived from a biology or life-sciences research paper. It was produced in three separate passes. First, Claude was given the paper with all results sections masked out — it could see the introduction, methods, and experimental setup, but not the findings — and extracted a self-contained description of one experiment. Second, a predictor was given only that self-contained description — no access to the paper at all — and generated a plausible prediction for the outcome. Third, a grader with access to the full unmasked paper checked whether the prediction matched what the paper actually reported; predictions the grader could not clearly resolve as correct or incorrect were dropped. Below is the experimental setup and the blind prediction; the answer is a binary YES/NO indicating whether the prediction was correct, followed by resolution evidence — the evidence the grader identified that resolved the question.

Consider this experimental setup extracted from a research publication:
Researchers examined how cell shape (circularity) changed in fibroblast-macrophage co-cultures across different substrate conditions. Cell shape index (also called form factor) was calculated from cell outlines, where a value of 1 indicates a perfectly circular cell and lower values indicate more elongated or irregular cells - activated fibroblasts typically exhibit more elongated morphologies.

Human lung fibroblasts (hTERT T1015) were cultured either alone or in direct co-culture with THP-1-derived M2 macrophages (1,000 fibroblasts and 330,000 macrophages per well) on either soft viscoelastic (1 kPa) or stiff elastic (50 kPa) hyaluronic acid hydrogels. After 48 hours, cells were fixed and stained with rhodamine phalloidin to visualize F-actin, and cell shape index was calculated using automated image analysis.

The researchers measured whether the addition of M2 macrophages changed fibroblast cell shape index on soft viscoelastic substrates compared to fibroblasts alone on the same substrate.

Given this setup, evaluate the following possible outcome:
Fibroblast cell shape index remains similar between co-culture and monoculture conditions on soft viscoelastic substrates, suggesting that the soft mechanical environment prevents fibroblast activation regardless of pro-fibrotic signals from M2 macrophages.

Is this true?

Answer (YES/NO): NO